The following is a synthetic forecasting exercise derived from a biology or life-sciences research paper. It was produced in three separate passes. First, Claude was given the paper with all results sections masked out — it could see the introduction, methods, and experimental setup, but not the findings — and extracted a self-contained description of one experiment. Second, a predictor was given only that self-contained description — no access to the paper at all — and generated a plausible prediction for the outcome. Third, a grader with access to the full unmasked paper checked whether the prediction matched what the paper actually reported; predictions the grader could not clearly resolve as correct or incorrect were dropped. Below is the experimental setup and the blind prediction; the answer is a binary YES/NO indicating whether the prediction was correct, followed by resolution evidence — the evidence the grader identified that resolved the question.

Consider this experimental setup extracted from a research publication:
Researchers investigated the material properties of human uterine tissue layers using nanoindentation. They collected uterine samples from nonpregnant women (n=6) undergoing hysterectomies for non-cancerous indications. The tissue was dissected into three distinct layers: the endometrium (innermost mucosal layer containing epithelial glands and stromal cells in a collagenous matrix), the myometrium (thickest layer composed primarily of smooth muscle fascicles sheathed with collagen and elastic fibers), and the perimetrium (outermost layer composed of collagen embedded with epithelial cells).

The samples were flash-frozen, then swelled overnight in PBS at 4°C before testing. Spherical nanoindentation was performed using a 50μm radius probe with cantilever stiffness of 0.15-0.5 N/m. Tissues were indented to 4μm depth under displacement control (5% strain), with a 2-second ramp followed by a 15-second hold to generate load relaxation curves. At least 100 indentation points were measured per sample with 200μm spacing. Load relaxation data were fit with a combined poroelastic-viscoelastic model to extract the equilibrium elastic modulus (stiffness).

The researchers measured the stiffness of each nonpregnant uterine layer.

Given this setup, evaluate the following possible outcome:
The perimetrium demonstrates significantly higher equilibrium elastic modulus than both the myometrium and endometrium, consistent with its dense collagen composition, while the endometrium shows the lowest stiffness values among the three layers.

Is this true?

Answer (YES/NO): NO